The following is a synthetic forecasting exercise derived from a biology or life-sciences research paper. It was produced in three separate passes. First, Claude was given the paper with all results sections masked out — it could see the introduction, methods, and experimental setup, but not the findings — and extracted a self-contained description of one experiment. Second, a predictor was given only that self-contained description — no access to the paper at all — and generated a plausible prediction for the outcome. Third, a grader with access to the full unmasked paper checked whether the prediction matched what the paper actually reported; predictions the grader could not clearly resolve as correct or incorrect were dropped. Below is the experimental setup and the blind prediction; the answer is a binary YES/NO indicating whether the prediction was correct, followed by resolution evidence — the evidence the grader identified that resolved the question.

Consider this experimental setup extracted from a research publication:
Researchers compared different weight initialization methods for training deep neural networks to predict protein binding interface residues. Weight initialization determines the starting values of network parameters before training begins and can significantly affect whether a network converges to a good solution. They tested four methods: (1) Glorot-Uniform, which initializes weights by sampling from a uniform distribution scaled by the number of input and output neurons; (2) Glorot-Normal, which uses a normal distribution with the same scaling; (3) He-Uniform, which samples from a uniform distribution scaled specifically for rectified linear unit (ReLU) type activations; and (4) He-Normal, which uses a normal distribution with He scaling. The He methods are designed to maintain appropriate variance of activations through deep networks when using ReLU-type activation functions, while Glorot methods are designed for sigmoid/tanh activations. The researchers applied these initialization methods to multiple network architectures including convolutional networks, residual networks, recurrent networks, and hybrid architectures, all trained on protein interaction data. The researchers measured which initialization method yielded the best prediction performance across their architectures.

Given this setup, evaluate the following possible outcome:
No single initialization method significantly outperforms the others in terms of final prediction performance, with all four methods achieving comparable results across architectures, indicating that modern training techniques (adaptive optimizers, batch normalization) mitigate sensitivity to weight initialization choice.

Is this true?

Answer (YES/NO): NO